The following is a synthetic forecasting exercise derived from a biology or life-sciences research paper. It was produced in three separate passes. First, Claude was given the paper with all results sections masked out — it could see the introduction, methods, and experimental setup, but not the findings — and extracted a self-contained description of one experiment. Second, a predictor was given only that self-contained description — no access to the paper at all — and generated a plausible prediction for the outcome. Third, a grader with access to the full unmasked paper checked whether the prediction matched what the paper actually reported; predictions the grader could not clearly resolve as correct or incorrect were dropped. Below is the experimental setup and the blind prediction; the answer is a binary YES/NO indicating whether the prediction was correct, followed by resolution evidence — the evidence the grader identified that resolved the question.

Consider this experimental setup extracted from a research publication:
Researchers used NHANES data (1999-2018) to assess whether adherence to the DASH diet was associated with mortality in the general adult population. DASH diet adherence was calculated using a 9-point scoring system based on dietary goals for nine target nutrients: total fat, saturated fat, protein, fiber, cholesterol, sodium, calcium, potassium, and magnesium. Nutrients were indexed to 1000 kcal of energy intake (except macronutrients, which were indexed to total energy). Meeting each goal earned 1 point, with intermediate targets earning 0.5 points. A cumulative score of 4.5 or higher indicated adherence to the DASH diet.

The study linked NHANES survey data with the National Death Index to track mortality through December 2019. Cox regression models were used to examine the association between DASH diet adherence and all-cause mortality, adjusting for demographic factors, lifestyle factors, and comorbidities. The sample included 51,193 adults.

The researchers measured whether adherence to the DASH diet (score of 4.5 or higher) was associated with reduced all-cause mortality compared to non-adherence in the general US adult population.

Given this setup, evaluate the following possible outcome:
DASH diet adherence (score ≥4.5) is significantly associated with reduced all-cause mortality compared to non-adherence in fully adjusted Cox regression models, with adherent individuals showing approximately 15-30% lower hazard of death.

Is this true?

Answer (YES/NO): NO